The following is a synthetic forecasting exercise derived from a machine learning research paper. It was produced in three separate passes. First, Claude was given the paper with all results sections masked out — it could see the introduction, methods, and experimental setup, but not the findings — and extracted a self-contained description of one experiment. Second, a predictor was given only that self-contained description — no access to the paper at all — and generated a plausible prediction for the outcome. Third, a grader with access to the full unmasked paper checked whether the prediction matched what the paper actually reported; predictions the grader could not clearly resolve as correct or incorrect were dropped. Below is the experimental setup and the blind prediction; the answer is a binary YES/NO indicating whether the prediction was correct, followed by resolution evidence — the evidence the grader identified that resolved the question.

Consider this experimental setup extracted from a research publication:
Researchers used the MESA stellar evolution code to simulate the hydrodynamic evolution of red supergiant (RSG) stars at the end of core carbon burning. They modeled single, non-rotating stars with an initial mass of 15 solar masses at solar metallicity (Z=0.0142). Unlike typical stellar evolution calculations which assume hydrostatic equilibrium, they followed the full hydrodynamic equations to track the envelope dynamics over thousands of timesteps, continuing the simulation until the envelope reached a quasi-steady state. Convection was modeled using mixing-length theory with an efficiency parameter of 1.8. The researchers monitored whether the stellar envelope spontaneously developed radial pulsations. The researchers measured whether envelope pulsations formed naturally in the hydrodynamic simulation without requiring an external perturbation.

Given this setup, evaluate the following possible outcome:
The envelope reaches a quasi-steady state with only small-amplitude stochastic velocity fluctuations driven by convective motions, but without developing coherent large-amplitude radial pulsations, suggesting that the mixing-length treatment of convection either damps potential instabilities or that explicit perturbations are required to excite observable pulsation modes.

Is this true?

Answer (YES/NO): NO